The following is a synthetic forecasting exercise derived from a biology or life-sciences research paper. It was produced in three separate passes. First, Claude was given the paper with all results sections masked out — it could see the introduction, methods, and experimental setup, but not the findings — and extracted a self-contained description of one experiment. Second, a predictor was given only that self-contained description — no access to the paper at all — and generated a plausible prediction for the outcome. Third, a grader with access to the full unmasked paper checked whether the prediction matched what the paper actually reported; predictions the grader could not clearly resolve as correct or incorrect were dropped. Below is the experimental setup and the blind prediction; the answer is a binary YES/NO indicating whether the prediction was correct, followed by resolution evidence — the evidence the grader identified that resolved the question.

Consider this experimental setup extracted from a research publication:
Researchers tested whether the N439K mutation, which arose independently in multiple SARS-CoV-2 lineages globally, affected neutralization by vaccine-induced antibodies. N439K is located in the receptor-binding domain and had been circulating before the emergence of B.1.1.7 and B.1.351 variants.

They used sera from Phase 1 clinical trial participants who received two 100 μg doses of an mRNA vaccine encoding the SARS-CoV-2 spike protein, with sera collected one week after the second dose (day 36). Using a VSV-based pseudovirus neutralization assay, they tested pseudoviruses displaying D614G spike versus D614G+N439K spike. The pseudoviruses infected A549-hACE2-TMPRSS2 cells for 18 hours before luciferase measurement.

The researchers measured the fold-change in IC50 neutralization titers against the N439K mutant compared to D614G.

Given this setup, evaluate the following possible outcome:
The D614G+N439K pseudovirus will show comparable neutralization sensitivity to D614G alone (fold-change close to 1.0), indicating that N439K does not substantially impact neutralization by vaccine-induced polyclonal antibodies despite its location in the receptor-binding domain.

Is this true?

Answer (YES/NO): YES